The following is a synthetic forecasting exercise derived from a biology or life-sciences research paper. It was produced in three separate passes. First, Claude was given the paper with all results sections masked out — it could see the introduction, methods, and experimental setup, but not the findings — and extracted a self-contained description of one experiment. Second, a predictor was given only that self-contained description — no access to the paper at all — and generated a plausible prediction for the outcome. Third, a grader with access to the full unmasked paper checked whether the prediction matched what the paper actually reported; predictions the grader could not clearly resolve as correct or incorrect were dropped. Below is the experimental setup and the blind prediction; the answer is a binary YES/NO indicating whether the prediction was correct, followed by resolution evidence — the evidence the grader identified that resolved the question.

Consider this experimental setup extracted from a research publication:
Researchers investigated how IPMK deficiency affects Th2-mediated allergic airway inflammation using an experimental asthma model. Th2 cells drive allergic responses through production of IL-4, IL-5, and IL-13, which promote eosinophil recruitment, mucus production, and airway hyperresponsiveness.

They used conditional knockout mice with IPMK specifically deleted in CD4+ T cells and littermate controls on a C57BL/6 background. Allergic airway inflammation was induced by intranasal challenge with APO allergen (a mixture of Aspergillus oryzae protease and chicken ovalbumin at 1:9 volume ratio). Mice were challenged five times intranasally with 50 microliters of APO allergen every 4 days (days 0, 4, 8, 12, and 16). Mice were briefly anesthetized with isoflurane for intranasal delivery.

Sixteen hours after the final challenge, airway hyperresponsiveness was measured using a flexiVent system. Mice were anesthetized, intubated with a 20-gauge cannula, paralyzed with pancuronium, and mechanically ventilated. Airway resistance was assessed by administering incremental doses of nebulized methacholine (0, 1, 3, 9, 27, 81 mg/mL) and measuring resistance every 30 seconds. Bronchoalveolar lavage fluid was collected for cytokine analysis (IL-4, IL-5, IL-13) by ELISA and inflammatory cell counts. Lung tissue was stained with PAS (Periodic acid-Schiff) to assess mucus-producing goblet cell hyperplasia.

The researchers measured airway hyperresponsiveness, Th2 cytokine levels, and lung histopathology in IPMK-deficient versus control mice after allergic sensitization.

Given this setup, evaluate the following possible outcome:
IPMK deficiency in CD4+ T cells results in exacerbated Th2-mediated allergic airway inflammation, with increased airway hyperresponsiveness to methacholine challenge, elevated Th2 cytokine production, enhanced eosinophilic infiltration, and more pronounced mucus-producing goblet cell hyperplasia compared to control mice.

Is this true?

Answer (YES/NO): NO